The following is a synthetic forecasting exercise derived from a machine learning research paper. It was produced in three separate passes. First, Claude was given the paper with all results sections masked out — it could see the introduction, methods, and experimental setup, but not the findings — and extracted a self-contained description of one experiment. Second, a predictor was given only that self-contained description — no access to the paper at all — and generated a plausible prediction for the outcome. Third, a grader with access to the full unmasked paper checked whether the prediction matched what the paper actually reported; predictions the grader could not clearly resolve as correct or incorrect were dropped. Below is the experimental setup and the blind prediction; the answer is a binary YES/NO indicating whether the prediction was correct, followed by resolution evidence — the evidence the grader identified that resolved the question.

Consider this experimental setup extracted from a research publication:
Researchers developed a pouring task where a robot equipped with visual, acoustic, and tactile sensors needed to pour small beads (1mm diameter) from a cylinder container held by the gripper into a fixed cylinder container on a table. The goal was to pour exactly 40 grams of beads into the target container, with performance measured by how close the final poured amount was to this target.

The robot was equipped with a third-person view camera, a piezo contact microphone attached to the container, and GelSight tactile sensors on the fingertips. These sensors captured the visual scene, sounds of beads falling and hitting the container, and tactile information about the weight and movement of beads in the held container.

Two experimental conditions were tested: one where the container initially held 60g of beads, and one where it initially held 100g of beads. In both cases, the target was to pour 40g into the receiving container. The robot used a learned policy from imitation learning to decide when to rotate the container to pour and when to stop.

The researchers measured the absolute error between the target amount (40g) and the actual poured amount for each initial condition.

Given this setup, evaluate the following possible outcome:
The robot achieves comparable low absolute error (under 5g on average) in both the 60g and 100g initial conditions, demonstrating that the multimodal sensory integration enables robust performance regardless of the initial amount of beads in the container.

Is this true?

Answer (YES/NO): YES